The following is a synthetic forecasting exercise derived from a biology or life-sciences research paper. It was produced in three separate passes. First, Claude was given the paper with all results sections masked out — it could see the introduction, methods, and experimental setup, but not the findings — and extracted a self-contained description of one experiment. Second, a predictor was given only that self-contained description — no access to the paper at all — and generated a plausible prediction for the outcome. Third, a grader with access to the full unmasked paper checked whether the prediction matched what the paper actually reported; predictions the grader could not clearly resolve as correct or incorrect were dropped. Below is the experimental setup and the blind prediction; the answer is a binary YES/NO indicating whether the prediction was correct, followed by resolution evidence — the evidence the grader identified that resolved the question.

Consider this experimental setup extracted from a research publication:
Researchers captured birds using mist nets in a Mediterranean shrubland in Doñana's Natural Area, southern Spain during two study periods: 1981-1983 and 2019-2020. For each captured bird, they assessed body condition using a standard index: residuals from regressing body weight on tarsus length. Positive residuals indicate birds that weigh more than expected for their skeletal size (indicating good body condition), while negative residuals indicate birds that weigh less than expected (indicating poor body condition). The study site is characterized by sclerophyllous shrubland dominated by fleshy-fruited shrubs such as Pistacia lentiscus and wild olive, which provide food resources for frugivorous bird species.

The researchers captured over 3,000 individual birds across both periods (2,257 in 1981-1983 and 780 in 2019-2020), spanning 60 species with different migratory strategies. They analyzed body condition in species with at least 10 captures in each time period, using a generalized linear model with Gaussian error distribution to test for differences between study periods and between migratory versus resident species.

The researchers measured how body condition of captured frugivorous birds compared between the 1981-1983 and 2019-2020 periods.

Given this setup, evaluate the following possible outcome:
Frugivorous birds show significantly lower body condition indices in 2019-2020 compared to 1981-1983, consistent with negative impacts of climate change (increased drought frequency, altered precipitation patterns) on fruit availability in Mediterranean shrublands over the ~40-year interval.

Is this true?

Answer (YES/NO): NO